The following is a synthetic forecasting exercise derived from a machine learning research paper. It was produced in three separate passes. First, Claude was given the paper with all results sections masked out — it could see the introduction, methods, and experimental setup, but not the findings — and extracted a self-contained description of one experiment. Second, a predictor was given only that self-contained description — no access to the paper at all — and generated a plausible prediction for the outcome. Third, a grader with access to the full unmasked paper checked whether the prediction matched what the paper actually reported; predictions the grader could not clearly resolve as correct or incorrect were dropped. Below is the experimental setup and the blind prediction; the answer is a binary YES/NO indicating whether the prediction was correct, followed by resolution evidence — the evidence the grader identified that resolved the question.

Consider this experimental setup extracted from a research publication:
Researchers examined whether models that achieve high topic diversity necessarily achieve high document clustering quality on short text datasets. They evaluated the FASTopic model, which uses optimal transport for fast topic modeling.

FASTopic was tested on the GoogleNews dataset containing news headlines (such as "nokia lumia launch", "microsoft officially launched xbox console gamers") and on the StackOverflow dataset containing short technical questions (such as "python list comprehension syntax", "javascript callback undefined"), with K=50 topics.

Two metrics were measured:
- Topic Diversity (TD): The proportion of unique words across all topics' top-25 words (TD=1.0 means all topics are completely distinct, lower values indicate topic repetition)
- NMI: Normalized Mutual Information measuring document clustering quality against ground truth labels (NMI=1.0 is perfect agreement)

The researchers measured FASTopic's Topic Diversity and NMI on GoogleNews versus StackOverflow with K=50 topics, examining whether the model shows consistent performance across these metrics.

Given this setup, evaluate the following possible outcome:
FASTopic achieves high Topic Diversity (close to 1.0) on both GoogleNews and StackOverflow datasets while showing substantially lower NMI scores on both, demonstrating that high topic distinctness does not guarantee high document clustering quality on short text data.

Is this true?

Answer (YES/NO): NO